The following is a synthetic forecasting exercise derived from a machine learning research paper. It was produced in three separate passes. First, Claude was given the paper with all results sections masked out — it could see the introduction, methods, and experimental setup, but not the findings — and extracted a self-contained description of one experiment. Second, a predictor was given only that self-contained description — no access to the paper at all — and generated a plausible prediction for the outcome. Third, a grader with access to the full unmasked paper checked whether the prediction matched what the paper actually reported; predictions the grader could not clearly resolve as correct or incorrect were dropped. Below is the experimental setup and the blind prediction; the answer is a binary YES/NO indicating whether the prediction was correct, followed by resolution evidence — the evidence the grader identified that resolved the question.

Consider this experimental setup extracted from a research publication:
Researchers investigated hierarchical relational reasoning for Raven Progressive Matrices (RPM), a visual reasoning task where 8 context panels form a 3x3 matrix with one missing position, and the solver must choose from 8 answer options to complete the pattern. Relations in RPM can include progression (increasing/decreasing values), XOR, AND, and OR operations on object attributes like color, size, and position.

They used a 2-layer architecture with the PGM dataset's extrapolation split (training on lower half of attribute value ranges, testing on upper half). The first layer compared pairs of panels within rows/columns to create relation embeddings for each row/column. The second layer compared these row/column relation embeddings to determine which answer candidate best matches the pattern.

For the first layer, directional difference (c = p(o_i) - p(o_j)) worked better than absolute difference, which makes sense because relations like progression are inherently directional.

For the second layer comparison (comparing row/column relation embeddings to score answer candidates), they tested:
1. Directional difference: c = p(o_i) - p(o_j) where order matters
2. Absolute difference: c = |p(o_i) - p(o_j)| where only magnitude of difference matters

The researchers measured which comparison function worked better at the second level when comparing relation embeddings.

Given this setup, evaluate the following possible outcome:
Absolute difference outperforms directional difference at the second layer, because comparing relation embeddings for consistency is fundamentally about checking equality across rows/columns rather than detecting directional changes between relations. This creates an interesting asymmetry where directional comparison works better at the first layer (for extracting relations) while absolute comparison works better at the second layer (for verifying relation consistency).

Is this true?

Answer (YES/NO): YES